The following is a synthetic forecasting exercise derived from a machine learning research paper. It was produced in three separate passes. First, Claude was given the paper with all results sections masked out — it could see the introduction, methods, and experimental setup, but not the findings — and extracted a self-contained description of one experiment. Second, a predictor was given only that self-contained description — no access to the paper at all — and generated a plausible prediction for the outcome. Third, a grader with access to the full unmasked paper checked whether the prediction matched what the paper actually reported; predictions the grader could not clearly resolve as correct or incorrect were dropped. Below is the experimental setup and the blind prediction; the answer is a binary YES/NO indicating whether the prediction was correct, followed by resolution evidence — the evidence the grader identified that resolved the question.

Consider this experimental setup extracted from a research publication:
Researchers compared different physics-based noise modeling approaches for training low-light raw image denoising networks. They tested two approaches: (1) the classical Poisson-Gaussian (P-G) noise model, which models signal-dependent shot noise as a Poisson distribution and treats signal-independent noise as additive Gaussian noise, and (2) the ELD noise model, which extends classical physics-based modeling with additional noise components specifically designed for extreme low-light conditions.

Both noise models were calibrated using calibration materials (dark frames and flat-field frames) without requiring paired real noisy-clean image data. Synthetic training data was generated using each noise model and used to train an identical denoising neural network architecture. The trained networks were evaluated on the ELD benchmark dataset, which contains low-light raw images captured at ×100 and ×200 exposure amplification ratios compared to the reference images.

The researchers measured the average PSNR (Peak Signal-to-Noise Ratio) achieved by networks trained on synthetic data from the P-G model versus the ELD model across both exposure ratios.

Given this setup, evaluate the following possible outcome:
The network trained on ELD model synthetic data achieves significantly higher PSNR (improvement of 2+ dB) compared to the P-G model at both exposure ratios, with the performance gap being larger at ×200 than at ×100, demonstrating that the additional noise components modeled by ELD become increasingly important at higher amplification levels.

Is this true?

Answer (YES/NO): YES